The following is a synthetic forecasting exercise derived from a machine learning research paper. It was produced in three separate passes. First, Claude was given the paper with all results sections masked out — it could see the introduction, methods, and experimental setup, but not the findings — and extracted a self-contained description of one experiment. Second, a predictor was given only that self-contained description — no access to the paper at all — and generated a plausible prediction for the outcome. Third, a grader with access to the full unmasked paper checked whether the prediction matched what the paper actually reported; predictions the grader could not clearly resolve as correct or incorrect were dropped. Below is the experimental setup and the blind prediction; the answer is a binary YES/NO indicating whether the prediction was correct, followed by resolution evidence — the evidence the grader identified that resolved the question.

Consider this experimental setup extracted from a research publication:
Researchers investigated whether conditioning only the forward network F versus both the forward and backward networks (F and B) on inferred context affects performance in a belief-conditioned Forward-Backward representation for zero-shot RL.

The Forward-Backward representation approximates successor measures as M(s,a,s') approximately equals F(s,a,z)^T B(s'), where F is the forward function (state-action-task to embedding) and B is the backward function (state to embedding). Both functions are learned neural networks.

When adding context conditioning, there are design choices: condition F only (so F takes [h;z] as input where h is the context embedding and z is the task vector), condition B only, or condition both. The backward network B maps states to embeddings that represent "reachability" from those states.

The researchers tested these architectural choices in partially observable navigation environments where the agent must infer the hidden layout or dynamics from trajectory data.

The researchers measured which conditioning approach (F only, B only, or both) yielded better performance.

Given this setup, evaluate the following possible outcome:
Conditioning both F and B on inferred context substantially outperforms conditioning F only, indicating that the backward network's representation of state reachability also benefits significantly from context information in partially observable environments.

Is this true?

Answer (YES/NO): NO